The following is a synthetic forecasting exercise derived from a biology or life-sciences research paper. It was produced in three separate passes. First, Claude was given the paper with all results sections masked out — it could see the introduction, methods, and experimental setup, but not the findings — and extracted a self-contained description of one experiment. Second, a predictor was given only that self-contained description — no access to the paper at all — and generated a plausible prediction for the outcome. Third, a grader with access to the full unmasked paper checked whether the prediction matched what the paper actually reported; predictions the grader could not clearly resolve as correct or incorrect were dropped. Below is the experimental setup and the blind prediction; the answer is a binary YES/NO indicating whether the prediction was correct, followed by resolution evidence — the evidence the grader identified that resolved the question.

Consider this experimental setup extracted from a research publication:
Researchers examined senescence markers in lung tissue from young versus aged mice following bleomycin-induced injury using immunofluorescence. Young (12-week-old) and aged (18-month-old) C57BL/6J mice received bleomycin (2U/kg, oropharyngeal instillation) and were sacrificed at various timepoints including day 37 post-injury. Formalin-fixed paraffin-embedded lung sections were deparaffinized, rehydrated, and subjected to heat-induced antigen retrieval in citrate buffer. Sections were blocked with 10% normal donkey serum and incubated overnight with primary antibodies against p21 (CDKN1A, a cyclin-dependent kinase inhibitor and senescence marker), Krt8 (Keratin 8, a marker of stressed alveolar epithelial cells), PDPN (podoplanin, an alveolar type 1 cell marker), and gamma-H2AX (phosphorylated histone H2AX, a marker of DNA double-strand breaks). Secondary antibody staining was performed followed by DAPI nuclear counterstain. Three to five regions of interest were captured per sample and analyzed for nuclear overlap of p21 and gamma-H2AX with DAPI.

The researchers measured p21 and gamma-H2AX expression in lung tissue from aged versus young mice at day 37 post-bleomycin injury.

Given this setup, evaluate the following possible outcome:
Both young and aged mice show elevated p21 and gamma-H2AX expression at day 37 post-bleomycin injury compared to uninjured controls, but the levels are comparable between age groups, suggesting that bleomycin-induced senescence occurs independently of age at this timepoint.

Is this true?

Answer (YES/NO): NO